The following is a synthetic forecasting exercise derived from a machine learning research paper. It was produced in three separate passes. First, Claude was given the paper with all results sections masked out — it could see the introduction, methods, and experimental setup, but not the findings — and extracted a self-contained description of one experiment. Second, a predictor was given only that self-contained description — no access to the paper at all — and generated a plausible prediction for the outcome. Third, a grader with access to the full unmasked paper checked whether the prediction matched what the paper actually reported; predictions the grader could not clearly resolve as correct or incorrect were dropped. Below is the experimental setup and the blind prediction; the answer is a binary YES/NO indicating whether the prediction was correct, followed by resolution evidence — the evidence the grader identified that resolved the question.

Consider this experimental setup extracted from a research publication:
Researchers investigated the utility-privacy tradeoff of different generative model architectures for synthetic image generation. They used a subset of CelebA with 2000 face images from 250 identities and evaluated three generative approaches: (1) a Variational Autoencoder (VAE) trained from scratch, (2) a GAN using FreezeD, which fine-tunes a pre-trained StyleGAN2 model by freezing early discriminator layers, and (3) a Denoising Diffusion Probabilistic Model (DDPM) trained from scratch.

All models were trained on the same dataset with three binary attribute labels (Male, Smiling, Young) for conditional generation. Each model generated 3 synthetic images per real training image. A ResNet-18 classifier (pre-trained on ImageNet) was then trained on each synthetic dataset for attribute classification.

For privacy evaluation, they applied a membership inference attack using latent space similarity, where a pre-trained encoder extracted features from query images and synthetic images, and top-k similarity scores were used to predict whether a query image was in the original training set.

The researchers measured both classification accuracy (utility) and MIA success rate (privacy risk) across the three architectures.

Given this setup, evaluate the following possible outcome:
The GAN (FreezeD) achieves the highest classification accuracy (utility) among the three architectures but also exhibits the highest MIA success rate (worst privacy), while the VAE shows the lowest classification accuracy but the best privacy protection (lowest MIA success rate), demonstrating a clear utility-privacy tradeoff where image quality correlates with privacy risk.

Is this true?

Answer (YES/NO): NO